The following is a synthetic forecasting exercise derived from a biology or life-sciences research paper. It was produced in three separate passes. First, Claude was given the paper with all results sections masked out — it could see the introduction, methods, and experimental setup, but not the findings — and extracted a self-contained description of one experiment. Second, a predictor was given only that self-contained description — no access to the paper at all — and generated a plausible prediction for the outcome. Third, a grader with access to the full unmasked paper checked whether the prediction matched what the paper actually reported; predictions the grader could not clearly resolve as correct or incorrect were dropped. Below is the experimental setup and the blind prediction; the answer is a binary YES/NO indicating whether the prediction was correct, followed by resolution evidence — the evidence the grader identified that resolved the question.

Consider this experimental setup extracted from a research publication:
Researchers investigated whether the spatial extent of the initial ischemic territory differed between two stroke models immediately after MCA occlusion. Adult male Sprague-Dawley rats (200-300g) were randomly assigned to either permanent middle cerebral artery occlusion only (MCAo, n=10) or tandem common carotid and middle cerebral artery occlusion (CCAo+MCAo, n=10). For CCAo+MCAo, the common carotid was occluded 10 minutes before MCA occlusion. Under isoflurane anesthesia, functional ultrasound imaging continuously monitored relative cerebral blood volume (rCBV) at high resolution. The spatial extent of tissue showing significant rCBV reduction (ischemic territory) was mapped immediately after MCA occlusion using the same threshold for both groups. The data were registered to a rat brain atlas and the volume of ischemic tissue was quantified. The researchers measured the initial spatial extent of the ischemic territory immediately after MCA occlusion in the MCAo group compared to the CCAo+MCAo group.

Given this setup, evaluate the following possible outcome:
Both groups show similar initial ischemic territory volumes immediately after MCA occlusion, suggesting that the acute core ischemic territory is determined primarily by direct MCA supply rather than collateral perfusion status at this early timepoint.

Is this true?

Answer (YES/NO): NO